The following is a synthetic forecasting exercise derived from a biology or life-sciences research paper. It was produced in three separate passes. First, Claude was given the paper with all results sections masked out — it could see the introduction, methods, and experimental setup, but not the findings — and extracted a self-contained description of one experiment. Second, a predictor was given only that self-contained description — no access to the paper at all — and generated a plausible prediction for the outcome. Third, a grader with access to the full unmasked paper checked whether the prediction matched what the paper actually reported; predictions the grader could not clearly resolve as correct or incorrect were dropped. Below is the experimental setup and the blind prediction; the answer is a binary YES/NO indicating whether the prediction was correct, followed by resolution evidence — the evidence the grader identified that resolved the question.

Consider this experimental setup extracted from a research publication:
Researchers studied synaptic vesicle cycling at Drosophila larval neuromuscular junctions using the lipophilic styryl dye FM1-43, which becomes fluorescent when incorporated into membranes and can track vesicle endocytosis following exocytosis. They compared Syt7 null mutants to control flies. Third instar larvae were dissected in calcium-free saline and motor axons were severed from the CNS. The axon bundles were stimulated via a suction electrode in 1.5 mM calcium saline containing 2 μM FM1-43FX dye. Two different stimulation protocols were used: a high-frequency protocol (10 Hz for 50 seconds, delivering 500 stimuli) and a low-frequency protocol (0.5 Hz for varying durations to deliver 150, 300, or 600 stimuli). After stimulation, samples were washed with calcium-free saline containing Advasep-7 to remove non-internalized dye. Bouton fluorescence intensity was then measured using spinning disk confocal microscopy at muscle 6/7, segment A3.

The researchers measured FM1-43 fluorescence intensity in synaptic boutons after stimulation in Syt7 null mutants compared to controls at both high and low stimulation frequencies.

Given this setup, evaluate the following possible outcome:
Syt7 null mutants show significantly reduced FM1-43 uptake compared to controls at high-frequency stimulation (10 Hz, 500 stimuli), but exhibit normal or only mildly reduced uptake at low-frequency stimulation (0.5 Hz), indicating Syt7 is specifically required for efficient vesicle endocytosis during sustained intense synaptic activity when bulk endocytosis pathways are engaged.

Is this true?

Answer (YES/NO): NO